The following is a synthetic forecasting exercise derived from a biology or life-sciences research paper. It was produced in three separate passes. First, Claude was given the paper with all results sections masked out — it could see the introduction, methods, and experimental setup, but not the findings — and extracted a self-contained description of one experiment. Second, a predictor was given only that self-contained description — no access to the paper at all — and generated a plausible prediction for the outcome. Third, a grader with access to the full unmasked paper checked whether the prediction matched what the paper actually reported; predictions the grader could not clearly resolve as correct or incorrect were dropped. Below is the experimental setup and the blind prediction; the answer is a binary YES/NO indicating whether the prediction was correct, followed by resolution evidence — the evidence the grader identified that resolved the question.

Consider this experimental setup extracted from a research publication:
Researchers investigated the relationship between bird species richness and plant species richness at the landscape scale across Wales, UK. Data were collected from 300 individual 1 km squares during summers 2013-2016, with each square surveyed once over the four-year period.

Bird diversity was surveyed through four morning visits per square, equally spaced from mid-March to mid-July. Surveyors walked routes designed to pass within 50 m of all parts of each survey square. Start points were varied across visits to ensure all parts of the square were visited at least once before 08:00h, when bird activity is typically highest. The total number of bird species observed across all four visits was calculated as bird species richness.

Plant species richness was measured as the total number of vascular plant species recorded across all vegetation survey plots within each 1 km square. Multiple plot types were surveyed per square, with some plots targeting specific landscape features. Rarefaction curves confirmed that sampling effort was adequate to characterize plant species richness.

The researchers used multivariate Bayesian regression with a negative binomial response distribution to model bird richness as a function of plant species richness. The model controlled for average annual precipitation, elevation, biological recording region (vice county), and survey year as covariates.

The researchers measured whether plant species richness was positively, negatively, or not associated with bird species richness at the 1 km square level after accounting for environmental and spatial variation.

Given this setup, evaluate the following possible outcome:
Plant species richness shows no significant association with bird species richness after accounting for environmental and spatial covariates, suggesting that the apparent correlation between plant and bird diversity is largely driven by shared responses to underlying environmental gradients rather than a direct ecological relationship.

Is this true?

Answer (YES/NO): NO